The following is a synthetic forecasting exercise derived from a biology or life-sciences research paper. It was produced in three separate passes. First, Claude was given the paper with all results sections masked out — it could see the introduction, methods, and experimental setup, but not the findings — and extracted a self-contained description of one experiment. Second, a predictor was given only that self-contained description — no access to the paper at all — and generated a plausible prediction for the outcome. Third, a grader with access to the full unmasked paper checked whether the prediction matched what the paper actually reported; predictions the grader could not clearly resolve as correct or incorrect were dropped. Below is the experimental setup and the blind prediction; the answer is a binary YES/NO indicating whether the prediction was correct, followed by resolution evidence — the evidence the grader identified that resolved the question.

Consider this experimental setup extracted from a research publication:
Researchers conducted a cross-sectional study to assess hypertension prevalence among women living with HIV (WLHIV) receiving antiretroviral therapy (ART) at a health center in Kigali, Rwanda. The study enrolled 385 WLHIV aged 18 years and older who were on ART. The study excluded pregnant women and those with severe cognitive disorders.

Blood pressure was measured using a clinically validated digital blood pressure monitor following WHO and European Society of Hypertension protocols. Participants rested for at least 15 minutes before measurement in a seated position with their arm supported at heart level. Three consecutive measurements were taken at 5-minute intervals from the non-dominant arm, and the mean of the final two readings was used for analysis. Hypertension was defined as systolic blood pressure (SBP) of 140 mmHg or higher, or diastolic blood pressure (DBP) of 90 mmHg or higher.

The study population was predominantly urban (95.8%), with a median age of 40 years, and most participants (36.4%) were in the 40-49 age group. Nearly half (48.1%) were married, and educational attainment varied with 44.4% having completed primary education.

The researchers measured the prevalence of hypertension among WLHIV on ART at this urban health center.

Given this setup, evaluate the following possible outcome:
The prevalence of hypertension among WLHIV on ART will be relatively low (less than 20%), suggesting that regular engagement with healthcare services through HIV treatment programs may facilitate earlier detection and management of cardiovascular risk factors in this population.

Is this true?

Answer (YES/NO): YES